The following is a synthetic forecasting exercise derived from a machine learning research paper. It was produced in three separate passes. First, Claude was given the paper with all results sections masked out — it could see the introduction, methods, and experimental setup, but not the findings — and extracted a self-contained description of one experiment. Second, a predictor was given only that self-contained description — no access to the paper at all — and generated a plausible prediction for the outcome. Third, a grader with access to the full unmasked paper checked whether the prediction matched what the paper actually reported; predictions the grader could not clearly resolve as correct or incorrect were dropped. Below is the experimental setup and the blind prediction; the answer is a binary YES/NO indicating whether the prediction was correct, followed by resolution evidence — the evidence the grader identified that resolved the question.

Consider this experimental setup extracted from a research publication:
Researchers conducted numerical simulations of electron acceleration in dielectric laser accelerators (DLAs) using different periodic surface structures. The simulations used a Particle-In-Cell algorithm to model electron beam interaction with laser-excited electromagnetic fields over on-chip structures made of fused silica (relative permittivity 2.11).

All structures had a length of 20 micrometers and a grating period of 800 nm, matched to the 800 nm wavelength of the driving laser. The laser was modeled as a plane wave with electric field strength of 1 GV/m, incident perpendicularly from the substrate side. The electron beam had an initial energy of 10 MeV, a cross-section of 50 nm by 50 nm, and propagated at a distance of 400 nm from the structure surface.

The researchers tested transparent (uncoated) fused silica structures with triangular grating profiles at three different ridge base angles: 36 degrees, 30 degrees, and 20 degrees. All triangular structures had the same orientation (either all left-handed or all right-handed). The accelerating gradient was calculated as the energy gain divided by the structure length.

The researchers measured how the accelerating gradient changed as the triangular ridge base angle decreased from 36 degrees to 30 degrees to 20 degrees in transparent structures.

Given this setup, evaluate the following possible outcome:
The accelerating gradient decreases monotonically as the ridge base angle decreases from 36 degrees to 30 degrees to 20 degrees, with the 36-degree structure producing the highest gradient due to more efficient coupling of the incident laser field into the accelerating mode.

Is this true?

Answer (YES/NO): YES